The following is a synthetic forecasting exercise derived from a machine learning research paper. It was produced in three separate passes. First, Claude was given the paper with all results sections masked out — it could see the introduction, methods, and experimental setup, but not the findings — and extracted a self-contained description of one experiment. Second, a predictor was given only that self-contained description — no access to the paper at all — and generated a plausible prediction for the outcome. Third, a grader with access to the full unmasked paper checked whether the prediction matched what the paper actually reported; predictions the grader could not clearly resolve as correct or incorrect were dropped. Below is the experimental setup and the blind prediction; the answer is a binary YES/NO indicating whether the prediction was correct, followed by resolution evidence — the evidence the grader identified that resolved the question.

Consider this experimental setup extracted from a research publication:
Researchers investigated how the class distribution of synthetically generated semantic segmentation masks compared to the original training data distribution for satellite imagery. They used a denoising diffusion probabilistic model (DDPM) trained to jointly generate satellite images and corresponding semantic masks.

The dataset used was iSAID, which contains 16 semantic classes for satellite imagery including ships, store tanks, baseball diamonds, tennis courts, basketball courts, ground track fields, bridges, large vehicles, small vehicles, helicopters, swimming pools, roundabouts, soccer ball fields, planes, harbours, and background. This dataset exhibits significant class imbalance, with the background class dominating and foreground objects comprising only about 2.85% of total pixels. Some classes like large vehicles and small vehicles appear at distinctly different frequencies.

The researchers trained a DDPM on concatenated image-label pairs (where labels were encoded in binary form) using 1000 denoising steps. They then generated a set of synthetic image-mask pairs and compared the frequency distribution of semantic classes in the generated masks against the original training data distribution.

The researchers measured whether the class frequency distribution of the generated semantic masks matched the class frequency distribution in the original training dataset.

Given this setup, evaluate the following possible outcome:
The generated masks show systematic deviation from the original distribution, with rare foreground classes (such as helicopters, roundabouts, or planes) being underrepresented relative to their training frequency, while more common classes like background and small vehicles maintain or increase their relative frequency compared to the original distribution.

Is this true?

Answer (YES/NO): NO